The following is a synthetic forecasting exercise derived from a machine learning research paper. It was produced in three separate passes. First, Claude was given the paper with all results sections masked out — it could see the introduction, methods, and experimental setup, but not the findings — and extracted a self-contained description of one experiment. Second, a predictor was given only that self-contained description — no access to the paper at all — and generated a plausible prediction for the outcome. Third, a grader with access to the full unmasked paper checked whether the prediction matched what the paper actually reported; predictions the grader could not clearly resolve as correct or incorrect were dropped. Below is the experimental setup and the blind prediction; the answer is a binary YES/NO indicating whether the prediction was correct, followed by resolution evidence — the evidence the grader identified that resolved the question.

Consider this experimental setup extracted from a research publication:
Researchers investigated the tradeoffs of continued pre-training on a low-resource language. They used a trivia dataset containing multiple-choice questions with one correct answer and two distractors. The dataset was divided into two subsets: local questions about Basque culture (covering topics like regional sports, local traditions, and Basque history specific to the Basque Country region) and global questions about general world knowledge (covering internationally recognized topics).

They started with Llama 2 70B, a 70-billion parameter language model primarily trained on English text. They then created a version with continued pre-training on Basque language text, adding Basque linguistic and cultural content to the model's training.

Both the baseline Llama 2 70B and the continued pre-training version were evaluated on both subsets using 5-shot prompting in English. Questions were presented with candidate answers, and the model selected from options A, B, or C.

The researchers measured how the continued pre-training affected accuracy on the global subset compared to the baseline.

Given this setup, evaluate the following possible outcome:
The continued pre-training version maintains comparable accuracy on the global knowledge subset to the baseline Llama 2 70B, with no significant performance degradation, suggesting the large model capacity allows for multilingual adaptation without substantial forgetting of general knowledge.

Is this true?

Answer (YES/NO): NO